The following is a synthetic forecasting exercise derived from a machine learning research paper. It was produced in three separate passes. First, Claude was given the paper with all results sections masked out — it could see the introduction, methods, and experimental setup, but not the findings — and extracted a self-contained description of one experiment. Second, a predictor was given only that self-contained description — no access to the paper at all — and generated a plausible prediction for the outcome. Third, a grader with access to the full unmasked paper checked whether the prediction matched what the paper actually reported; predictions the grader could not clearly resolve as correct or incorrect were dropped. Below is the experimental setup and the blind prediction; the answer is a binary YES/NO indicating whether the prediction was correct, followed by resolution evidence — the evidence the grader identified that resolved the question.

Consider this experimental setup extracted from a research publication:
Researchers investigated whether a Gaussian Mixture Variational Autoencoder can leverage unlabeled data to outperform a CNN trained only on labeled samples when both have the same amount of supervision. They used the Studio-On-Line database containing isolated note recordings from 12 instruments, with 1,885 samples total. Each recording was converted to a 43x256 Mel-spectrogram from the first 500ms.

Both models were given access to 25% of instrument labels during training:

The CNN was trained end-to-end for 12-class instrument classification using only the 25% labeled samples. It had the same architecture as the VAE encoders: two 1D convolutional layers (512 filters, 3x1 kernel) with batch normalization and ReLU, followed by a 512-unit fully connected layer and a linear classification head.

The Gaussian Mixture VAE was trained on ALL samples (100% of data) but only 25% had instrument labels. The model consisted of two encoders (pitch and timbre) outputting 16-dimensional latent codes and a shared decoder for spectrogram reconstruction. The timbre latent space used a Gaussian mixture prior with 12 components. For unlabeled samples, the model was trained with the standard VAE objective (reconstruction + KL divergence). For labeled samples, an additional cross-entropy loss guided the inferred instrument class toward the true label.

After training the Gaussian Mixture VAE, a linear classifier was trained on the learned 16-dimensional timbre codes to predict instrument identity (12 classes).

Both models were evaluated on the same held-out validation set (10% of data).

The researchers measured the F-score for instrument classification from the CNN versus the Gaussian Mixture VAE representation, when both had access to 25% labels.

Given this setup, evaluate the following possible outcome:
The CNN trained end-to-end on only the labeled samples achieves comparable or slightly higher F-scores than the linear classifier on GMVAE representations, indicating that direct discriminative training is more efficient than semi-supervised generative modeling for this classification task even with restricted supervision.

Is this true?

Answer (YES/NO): NO